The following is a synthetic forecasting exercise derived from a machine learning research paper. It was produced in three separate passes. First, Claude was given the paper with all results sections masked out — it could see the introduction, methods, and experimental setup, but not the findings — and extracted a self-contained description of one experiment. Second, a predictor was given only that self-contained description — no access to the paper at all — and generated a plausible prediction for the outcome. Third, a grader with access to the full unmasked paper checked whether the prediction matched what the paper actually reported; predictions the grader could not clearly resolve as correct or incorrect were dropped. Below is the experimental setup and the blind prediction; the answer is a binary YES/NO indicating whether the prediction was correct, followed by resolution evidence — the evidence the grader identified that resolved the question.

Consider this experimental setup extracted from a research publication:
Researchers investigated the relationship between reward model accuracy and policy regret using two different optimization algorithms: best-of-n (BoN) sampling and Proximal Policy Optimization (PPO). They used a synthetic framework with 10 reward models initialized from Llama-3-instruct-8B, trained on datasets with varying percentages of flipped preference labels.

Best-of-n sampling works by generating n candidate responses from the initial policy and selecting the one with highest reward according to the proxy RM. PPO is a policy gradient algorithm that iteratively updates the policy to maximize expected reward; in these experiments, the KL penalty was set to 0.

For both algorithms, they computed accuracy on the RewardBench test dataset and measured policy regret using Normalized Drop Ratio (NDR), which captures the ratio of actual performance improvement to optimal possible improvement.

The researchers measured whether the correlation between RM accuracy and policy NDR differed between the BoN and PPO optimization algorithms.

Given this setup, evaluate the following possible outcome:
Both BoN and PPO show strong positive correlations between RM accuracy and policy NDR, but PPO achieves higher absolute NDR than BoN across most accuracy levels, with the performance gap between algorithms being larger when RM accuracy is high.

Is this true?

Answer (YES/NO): NO